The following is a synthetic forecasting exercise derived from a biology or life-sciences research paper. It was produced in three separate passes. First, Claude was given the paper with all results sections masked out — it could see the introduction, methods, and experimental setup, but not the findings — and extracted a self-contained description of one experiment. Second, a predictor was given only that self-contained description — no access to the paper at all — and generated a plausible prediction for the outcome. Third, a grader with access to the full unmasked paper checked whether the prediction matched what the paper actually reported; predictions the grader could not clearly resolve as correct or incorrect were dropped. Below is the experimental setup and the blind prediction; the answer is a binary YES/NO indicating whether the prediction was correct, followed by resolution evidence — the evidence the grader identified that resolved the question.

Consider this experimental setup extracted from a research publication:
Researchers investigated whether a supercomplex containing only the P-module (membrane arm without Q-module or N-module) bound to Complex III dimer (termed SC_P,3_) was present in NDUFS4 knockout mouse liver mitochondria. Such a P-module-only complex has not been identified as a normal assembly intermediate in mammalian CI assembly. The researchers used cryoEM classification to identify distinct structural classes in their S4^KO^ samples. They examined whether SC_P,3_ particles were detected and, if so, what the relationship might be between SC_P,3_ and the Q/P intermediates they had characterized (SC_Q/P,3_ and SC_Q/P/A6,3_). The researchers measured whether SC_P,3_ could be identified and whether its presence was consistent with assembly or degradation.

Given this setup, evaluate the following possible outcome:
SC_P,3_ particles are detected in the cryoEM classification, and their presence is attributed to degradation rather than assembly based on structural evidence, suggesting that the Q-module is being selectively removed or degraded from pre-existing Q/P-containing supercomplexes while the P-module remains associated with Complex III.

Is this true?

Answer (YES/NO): YES